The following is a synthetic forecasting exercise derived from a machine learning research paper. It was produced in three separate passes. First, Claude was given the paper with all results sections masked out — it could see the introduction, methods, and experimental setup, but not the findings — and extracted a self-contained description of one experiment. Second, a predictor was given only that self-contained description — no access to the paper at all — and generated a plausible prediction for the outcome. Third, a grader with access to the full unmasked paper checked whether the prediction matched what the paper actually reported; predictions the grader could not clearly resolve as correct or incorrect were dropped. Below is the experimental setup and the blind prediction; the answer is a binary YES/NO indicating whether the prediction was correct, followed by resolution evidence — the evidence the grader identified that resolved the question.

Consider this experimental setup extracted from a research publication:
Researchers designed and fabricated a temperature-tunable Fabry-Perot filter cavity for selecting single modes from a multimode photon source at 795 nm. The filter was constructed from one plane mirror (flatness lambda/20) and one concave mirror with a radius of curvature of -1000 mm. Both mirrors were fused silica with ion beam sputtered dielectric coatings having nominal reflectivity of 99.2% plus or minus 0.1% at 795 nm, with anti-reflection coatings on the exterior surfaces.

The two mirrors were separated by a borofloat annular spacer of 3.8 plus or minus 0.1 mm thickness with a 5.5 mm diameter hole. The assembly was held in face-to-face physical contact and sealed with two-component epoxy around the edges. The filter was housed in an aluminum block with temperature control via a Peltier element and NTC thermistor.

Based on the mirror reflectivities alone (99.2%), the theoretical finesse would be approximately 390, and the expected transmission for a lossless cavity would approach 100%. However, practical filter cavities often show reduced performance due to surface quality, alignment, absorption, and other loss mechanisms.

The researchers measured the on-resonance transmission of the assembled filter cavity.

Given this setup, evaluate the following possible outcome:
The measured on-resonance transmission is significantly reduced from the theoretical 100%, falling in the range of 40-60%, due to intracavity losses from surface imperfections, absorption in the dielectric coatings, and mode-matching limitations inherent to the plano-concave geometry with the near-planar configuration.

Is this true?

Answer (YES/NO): NO